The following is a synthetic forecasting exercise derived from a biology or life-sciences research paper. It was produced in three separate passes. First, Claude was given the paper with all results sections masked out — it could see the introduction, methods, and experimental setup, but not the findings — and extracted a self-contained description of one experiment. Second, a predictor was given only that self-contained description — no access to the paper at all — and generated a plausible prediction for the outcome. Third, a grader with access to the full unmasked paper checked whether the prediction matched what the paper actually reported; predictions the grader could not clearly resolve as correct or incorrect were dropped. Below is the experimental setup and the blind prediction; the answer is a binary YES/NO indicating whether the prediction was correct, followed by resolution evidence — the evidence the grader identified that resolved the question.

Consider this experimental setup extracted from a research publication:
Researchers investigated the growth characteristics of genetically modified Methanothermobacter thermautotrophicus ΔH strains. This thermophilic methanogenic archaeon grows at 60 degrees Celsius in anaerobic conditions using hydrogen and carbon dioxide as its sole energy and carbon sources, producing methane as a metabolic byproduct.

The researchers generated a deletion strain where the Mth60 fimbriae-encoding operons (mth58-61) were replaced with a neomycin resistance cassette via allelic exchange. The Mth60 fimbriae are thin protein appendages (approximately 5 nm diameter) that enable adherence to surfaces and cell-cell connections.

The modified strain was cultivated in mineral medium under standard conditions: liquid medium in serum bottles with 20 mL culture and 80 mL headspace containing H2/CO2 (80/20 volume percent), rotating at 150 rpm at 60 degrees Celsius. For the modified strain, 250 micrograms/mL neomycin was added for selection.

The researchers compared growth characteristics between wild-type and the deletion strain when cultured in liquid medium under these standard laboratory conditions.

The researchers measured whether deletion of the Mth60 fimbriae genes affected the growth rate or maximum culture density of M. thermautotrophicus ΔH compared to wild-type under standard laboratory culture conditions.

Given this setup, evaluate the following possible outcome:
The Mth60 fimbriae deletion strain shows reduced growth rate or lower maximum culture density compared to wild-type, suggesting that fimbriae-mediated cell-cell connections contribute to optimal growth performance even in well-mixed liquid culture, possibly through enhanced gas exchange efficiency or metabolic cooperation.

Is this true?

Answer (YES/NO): NO